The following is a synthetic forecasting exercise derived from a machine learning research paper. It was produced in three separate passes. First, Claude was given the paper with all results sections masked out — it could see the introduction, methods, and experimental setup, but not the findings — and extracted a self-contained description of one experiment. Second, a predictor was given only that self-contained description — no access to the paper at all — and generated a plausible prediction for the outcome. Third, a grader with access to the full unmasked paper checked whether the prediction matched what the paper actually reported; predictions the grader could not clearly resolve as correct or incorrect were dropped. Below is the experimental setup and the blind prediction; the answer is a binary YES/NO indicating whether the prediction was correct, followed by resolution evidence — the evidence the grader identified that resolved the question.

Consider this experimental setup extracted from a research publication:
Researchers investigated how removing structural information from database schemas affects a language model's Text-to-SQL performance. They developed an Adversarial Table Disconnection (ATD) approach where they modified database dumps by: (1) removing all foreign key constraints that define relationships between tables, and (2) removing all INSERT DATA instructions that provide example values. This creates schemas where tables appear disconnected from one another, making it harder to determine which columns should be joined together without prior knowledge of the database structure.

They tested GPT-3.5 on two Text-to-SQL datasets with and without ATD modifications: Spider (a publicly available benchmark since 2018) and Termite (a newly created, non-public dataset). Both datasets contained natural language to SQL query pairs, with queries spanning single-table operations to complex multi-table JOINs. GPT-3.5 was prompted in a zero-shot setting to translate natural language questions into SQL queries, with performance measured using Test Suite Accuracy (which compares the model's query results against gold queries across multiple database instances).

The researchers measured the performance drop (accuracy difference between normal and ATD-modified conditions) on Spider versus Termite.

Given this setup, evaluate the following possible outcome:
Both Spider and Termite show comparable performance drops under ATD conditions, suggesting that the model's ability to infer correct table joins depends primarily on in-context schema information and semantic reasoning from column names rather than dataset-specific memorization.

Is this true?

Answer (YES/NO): NO